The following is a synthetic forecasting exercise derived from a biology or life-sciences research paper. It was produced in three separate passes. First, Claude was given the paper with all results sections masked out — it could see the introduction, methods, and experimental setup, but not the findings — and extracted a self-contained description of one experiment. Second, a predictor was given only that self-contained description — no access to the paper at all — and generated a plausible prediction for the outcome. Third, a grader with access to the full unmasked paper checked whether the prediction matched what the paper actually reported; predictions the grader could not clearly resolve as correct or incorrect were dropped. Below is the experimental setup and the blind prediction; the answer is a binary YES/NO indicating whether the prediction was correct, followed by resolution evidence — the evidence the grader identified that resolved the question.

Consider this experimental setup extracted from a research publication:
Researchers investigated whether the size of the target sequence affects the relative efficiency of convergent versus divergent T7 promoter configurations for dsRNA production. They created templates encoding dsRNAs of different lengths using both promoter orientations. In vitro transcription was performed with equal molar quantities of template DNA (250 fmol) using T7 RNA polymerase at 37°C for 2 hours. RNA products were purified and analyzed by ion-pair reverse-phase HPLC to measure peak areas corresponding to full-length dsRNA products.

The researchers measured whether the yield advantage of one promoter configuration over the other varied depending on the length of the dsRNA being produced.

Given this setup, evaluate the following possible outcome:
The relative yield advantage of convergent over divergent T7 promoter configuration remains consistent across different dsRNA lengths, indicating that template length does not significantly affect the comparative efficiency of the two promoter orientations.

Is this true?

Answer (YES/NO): NO